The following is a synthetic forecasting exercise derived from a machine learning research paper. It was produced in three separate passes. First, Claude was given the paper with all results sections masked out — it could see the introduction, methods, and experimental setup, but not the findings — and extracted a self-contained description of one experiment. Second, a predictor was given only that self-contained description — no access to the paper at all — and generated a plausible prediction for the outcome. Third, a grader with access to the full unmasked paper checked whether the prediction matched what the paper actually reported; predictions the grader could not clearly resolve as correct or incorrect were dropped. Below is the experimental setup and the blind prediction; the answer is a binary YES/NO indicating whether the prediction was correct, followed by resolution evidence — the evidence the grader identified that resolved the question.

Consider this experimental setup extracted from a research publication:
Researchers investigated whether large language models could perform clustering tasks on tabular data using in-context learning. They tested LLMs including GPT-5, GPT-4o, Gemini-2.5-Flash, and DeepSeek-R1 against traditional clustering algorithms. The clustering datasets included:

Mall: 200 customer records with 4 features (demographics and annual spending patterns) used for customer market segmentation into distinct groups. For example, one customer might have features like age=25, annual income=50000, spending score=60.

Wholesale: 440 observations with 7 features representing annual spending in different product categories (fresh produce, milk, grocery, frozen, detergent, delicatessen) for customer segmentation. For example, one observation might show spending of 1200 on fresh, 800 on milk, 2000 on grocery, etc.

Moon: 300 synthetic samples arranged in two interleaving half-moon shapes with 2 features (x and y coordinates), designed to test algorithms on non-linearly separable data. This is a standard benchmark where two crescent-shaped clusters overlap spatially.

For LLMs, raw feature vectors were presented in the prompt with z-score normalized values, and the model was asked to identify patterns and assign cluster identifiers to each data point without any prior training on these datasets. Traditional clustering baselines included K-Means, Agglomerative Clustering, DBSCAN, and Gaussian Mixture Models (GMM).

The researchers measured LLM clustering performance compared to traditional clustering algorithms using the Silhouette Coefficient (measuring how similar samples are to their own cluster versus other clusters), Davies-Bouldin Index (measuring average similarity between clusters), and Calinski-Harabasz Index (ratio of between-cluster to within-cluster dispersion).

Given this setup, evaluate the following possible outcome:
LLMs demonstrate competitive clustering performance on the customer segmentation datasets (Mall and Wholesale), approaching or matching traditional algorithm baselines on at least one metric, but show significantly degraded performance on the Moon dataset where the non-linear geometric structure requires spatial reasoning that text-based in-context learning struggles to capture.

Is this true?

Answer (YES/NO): NO